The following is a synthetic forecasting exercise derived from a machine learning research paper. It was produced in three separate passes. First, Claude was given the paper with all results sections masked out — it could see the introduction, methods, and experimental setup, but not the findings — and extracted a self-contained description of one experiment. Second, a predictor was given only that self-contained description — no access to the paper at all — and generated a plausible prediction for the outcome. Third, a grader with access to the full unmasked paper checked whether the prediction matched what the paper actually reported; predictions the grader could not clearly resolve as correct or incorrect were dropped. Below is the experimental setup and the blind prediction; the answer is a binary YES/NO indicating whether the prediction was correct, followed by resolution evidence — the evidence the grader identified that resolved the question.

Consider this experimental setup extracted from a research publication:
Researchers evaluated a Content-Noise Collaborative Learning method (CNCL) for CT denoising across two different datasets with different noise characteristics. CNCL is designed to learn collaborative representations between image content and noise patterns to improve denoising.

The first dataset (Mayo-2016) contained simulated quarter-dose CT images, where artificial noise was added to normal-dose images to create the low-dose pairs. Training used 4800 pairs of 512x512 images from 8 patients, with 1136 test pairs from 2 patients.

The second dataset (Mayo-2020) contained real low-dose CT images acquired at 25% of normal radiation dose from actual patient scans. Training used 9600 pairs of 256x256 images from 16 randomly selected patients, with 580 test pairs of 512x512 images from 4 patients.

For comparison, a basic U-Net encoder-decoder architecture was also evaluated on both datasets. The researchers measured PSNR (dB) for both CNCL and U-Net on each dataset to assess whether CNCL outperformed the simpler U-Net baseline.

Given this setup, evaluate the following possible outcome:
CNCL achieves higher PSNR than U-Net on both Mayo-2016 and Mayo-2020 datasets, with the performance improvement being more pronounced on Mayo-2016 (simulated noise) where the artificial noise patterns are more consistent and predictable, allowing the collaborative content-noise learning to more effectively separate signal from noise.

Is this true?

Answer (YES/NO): NO